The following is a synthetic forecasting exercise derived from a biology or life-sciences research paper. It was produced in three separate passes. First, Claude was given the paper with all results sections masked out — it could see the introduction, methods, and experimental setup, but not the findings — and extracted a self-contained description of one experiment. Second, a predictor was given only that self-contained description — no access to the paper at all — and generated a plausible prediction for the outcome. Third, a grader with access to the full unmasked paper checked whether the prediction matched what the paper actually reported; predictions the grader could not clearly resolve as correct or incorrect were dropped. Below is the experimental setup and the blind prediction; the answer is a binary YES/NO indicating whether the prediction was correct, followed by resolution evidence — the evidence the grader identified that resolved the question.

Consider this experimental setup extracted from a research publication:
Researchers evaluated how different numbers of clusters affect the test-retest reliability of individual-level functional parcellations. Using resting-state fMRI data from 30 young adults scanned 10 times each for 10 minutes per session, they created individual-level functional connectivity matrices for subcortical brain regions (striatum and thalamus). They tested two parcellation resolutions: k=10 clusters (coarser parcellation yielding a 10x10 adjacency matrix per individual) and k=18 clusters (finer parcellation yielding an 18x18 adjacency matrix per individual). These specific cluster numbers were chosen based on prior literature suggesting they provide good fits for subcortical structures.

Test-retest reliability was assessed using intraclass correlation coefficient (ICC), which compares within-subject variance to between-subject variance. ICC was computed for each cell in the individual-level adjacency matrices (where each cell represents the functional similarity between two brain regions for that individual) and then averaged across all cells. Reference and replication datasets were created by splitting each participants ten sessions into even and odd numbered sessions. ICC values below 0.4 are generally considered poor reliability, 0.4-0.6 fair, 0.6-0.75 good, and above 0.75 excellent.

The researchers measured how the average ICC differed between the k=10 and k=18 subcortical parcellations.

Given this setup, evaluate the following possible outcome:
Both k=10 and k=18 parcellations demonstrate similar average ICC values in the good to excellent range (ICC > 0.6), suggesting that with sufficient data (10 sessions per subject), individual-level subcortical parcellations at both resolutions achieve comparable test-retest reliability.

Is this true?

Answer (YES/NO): NO